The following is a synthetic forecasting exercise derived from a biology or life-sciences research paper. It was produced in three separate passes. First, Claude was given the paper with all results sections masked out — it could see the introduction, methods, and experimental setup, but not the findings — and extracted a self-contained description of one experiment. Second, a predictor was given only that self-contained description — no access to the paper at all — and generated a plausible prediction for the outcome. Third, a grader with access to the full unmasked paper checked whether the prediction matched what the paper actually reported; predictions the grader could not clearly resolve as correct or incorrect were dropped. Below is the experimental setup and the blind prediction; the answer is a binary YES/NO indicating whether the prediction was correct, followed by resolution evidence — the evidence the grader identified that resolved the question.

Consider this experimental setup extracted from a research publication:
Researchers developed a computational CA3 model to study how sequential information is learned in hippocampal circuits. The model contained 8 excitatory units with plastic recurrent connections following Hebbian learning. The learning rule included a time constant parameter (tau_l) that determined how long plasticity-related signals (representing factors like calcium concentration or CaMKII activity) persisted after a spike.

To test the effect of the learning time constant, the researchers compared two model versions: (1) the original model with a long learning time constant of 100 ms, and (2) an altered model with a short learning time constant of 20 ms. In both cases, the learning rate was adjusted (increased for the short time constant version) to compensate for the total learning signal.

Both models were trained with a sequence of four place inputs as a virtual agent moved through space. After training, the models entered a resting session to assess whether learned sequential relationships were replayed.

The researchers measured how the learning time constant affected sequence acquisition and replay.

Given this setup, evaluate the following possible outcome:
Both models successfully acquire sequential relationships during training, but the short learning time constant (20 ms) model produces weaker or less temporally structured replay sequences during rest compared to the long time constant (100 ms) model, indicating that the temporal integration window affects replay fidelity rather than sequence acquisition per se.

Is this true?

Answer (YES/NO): NO